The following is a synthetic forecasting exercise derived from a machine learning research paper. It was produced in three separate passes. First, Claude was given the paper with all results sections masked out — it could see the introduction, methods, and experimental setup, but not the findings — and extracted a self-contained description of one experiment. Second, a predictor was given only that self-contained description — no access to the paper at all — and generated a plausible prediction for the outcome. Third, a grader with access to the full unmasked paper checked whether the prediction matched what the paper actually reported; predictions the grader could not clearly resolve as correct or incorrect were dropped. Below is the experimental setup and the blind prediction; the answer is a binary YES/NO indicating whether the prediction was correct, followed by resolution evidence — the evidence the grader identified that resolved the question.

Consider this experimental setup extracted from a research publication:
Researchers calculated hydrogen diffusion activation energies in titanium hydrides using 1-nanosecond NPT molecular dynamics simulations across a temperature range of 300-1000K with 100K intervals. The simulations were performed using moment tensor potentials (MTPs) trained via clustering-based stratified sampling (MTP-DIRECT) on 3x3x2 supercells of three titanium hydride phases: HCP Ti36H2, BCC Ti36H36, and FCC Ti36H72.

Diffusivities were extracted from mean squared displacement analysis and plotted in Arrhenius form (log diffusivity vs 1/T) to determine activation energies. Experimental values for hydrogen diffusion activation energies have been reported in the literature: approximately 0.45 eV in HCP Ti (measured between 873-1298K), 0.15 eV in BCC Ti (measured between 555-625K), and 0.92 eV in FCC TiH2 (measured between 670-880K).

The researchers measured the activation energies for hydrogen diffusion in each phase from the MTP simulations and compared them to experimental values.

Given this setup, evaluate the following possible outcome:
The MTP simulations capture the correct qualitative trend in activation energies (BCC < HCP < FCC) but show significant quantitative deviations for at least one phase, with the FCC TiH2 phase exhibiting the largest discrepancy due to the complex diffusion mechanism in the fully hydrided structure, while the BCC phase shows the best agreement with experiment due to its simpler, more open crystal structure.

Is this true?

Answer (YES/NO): NO